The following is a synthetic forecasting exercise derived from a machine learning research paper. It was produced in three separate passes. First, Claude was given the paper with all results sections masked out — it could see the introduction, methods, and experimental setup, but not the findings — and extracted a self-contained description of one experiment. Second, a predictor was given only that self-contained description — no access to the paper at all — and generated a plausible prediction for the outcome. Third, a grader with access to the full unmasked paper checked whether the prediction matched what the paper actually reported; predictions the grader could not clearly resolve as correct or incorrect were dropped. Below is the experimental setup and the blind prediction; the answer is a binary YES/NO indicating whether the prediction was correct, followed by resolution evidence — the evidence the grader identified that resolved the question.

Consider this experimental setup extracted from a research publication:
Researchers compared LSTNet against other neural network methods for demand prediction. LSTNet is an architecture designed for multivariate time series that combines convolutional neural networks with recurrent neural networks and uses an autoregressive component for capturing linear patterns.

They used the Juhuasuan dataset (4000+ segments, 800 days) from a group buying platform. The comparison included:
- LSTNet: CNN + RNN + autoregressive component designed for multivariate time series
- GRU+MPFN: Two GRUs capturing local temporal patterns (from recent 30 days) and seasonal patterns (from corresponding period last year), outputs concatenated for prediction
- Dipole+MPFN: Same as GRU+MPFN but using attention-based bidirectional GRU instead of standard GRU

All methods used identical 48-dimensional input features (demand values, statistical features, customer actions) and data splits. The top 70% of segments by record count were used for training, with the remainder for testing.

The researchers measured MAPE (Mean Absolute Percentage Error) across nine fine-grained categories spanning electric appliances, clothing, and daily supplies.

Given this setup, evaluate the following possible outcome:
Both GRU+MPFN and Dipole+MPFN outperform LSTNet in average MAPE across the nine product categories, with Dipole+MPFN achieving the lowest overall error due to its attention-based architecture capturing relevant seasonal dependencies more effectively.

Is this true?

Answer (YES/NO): YES